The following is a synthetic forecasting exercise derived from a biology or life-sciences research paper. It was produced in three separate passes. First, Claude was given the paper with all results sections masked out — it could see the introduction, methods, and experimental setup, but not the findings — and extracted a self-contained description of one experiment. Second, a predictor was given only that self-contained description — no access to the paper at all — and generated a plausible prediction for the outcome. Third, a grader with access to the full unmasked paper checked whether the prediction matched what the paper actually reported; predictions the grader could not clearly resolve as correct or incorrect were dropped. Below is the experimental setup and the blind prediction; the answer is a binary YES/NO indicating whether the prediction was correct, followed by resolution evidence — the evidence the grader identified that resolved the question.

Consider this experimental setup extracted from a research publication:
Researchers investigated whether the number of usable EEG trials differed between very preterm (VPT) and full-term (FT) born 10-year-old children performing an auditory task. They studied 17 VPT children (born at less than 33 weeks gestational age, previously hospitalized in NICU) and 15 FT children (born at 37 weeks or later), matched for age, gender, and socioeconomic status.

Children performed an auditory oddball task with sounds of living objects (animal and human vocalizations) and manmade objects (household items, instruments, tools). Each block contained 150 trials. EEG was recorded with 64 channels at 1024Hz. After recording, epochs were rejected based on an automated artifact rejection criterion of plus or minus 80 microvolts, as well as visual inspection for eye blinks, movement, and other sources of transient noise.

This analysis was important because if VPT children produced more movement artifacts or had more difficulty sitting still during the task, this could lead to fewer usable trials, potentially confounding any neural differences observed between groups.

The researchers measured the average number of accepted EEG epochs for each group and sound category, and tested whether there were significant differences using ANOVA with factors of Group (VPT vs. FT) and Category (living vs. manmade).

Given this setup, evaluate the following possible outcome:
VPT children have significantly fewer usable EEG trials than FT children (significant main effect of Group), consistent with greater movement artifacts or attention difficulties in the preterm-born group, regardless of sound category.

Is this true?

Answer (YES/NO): NO